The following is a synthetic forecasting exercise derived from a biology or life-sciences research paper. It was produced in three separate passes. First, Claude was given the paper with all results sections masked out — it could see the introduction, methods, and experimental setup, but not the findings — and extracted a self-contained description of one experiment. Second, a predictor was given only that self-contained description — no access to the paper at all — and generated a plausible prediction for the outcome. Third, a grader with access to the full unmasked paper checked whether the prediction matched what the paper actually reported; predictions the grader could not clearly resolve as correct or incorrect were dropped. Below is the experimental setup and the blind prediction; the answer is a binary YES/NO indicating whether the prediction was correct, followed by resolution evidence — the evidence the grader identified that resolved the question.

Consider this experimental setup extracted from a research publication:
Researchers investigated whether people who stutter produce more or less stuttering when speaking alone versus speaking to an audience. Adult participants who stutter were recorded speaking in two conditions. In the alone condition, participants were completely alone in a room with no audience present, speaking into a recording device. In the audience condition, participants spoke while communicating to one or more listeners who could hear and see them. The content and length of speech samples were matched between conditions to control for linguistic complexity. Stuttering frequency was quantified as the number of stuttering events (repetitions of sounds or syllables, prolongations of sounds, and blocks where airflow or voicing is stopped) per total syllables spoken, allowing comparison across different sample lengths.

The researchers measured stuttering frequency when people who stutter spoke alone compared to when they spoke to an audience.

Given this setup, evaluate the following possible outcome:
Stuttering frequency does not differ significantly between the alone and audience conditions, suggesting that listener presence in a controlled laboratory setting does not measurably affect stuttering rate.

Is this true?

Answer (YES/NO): NO